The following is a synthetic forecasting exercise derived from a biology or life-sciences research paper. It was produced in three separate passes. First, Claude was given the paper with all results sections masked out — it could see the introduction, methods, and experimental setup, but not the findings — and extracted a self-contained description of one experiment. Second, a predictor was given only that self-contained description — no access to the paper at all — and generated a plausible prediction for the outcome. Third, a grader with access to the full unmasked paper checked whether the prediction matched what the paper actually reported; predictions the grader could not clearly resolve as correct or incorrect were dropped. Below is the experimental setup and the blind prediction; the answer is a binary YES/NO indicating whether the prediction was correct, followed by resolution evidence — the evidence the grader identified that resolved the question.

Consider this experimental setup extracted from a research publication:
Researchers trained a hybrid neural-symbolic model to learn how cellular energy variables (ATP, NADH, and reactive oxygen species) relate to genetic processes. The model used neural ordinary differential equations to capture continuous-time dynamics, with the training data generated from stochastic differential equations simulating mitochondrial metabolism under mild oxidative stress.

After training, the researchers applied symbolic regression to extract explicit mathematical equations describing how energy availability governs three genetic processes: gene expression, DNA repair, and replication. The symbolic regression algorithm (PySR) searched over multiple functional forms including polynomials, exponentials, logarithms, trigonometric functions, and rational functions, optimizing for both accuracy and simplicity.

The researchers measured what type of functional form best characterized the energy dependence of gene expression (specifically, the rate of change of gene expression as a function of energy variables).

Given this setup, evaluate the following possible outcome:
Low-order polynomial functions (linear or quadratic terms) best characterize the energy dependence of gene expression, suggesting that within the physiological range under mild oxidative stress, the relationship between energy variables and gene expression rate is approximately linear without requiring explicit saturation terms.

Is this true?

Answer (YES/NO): NO